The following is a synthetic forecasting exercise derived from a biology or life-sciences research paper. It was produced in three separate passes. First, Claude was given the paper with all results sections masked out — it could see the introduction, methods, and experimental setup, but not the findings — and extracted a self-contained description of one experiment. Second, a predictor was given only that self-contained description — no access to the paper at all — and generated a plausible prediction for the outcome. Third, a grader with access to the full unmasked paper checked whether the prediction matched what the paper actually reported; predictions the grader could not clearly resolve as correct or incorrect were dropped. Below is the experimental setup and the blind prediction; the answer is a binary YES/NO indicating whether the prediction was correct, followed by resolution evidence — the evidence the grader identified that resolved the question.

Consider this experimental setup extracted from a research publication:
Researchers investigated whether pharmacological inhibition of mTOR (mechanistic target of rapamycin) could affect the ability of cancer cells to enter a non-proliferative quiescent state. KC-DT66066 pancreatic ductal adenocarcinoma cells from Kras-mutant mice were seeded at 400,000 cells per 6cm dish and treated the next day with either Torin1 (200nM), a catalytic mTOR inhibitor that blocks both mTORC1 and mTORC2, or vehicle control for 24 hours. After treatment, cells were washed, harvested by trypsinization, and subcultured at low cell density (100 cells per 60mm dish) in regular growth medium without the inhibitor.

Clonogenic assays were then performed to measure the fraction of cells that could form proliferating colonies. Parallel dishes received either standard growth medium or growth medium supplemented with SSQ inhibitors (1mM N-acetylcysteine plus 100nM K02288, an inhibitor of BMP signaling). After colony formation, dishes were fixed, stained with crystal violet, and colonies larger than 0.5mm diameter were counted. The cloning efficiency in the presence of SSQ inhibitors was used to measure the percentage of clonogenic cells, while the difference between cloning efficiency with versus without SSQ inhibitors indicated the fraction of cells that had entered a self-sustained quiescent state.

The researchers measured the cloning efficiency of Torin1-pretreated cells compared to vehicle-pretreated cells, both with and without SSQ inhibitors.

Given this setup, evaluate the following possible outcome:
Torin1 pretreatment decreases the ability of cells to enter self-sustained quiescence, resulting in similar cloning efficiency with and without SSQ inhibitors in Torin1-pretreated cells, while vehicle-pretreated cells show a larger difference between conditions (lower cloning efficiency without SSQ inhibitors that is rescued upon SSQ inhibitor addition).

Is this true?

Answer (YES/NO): NO